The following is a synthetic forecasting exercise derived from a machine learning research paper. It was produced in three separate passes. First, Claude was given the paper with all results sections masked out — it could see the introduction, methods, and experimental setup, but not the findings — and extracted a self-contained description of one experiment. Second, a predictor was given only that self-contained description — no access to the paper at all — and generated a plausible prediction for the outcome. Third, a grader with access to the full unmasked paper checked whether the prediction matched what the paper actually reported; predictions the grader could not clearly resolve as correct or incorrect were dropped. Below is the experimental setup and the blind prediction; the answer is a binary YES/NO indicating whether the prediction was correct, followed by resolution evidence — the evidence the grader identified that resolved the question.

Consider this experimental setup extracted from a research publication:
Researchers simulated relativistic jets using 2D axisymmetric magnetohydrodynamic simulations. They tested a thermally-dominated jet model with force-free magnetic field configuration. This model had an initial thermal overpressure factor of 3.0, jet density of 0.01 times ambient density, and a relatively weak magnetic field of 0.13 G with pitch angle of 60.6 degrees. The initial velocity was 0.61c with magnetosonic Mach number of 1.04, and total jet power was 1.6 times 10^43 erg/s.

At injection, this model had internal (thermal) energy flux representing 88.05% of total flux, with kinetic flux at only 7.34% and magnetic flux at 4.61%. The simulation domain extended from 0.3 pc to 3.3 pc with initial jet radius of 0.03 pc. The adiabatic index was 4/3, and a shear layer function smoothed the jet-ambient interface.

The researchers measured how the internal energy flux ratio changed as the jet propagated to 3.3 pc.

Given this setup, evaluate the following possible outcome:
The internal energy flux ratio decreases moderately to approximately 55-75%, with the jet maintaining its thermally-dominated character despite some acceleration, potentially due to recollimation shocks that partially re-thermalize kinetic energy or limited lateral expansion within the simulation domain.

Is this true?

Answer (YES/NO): NO